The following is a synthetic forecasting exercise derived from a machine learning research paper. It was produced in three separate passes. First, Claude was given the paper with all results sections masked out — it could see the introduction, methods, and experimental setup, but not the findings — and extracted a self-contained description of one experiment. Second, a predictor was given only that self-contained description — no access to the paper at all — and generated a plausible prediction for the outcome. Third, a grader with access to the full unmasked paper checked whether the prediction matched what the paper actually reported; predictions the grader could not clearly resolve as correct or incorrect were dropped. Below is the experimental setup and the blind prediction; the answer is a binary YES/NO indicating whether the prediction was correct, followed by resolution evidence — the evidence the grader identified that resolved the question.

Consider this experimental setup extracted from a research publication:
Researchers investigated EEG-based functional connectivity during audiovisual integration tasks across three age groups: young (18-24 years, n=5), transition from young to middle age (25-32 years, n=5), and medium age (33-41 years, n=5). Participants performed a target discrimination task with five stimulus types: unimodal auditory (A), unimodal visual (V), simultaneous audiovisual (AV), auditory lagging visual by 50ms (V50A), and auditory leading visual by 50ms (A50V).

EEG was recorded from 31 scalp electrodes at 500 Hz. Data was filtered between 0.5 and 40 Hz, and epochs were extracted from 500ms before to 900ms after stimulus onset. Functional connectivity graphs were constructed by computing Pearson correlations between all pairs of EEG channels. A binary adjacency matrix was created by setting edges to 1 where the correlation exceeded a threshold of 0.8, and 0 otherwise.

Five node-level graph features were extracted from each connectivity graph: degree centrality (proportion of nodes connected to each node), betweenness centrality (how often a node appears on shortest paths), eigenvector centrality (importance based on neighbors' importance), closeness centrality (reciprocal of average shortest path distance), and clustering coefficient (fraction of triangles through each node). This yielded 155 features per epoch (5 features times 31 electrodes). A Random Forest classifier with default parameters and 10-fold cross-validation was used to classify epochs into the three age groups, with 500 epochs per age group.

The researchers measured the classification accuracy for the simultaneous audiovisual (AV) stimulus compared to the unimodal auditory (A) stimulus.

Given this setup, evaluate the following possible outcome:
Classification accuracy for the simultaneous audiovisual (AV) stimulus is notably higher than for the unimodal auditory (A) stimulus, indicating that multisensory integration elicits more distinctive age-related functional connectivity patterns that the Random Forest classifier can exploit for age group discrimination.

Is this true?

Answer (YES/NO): NO